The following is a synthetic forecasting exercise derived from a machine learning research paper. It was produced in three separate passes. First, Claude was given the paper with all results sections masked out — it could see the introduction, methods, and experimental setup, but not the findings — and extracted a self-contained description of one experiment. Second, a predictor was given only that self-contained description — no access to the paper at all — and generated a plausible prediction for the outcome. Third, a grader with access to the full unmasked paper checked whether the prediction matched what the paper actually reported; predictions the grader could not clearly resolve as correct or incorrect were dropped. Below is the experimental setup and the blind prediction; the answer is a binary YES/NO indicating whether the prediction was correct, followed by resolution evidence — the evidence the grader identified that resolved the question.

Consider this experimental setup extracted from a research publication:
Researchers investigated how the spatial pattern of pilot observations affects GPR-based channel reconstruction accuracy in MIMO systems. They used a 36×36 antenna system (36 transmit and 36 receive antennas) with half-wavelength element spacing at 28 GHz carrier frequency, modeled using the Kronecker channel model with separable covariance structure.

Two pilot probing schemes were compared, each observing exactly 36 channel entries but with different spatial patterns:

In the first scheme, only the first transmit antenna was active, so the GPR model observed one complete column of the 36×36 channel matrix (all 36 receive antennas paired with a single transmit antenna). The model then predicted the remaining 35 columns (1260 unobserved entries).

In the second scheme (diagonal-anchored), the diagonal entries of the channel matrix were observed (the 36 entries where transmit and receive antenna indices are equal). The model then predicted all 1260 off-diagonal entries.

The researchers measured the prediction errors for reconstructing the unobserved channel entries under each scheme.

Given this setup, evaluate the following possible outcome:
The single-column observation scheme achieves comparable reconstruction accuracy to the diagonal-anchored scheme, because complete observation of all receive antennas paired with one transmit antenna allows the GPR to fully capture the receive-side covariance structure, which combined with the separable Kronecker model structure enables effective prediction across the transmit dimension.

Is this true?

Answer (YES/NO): NO